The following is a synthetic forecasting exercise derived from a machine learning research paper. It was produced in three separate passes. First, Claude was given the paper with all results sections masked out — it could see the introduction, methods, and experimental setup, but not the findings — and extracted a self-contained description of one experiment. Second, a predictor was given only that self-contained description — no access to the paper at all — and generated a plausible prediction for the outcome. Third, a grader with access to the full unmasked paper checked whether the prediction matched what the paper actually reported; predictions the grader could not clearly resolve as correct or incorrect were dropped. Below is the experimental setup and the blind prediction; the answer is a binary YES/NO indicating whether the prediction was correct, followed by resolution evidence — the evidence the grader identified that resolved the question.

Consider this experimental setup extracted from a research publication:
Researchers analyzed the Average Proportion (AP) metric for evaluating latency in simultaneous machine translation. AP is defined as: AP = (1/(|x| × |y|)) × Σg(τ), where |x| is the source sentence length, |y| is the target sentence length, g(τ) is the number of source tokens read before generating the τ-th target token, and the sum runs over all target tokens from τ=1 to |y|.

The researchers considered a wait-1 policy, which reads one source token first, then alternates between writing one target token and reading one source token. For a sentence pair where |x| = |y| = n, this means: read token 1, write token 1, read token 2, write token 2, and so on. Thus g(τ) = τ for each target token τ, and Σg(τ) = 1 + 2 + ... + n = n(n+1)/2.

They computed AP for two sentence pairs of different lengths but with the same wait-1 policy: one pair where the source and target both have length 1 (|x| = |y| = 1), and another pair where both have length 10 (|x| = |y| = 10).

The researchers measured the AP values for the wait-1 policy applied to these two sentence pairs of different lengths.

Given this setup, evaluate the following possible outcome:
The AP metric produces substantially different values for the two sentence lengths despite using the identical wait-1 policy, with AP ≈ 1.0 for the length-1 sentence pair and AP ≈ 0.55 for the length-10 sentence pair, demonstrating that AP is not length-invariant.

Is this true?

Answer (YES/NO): YES